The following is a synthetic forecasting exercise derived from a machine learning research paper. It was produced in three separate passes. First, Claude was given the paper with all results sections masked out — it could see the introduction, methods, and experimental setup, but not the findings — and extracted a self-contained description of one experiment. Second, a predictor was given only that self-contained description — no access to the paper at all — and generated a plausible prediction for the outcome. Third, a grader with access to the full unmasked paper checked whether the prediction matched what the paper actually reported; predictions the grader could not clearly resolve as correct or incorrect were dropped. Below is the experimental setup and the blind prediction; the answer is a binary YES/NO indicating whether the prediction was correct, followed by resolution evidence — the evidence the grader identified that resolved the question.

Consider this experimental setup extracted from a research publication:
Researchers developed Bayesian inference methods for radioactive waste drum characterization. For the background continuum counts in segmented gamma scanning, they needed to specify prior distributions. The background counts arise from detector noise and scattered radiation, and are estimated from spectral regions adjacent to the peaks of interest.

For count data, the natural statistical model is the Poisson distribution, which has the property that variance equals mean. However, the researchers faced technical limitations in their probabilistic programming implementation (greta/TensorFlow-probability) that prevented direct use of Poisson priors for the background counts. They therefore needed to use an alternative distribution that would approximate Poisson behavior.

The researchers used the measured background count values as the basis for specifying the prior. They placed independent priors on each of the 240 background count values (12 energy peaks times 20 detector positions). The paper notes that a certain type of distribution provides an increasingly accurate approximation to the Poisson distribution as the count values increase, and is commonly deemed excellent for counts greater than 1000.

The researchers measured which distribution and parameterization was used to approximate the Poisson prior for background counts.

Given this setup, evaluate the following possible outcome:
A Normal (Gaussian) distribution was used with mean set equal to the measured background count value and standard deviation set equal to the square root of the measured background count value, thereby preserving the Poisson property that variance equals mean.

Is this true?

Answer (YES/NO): YES